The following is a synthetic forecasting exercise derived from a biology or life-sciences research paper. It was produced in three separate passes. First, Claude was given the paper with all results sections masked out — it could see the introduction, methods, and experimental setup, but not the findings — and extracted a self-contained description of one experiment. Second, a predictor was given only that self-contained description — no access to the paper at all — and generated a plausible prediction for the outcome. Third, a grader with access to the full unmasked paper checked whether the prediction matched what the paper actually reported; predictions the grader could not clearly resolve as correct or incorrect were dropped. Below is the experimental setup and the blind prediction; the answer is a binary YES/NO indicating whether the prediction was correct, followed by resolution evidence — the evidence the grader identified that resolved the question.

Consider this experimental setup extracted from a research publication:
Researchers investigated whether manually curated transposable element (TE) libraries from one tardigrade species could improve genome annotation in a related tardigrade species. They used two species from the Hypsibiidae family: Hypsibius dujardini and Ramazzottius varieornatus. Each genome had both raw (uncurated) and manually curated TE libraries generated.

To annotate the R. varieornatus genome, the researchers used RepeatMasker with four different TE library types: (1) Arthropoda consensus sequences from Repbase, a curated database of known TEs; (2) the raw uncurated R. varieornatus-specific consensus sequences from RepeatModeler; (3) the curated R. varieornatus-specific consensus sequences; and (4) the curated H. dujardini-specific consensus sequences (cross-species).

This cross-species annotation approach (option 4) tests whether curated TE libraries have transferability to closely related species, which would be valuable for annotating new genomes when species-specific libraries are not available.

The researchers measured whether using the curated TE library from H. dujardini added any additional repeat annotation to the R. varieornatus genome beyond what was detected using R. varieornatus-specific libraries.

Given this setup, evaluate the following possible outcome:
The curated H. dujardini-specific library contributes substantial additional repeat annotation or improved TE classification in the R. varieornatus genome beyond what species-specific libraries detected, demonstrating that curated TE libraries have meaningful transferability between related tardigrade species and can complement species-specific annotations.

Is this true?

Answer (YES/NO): NO